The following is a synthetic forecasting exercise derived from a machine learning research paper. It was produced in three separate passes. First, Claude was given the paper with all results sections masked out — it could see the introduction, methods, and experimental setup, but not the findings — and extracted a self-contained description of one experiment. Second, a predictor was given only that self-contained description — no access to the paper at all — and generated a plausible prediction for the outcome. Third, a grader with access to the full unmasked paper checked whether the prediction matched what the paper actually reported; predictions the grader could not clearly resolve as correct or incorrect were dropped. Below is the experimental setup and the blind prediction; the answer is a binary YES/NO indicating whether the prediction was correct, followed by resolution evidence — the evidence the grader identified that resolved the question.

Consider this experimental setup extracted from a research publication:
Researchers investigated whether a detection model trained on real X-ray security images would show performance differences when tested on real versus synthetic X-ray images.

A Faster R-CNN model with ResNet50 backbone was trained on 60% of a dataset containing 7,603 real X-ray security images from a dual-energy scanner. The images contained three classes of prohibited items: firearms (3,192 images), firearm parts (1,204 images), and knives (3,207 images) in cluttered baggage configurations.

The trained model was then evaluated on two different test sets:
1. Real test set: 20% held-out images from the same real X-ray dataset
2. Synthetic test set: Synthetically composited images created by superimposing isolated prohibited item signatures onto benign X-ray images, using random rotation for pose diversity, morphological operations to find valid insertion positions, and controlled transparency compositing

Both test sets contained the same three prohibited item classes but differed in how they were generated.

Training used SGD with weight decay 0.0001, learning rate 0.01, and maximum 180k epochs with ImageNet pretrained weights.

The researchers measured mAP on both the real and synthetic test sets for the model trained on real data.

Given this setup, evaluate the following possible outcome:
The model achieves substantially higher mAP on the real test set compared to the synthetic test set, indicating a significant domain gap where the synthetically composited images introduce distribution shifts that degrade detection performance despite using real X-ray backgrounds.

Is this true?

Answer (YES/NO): NO